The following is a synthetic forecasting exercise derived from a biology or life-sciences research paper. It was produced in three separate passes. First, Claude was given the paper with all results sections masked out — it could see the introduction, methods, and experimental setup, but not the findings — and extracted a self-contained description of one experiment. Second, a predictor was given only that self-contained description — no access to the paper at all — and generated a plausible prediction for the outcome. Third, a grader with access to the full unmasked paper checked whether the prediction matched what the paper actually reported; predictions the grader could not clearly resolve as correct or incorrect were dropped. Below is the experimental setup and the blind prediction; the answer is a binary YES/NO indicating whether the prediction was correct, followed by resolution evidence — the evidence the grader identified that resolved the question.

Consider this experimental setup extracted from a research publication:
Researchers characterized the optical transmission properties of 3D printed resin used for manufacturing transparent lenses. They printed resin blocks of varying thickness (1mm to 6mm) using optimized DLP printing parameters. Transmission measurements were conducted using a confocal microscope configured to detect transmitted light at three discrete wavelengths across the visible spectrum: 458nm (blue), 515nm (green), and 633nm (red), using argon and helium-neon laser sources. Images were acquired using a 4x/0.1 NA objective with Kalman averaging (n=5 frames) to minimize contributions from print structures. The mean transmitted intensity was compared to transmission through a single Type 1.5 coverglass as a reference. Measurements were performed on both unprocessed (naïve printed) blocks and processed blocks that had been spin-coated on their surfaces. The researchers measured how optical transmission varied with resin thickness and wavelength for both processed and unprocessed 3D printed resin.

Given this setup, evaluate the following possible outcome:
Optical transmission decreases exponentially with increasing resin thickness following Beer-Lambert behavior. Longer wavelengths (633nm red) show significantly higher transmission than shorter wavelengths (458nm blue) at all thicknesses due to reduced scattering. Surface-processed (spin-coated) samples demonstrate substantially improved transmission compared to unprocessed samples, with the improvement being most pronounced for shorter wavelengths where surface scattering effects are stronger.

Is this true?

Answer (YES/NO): NO